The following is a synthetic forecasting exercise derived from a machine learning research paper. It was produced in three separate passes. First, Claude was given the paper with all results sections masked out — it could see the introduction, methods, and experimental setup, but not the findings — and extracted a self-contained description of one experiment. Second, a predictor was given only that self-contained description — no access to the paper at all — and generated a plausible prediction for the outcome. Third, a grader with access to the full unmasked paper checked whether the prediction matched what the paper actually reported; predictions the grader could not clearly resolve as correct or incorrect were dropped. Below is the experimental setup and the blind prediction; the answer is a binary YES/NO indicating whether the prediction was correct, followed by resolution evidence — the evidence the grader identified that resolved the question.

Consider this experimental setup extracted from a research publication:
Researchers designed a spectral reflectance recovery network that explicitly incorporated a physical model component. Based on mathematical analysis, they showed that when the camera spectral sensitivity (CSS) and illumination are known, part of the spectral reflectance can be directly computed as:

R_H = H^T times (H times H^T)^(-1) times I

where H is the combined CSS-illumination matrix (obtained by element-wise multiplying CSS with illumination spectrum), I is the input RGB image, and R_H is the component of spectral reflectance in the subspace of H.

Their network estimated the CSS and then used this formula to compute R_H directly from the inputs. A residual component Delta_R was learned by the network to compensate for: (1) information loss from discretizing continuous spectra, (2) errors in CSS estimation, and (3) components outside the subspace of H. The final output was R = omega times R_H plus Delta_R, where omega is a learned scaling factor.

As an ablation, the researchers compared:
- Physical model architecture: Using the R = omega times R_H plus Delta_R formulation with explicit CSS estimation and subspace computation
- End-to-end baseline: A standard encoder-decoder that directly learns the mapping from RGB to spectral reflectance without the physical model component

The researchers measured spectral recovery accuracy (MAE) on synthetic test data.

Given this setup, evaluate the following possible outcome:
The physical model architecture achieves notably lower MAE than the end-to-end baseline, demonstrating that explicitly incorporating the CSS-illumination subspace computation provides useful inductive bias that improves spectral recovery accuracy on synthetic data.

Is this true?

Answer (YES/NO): YES